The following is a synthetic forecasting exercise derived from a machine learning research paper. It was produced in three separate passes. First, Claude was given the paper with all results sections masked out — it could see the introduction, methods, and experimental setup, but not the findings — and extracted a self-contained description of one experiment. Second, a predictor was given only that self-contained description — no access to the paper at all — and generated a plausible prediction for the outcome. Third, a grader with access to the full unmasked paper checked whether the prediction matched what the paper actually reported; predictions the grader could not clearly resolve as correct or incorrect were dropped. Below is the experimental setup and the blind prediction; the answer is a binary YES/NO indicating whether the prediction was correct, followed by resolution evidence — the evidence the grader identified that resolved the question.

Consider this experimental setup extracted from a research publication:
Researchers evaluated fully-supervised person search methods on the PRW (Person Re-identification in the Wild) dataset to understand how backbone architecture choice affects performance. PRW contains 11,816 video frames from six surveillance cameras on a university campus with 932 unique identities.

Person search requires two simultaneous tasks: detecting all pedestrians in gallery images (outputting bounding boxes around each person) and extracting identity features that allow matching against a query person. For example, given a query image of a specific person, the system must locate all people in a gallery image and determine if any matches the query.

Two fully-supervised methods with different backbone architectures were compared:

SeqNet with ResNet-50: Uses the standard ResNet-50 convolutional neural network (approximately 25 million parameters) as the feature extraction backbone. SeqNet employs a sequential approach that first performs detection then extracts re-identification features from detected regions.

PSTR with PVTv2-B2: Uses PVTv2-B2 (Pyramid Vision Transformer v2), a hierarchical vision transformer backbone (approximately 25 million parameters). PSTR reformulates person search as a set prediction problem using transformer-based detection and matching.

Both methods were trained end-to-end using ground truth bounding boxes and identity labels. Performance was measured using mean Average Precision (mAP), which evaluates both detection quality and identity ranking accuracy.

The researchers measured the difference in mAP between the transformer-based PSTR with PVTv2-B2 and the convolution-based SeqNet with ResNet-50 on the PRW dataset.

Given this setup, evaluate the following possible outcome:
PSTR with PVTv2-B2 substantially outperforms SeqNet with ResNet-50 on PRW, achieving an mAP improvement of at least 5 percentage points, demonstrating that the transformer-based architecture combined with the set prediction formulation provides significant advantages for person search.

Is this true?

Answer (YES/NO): YES